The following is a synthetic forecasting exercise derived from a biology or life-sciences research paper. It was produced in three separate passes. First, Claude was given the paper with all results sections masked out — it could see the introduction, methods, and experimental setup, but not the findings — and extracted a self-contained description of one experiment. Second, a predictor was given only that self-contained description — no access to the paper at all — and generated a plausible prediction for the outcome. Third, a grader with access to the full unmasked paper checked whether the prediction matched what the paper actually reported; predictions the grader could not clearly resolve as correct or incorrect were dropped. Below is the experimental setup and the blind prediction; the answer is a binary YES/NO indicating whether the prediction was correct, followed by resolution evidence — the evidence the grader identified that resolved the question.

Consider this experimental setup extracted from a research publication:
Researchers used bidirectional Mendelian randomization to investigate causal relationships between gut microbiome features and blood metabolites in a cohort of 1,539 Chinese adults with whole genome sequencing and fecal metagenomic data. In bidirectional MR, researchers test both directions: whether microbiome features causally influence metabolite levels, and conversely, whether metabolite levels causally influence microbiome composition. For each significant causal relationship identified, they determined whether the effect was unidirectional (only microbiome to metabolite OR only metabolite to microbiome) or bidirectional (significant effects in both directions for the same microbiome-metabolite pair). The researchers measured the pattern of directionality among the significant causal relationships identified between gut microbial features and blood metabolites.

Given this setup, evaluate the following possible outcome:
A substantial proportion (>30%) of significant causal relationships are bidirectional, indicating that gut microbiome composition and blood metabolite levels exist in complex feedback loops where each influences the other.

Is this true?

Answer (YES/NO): NO